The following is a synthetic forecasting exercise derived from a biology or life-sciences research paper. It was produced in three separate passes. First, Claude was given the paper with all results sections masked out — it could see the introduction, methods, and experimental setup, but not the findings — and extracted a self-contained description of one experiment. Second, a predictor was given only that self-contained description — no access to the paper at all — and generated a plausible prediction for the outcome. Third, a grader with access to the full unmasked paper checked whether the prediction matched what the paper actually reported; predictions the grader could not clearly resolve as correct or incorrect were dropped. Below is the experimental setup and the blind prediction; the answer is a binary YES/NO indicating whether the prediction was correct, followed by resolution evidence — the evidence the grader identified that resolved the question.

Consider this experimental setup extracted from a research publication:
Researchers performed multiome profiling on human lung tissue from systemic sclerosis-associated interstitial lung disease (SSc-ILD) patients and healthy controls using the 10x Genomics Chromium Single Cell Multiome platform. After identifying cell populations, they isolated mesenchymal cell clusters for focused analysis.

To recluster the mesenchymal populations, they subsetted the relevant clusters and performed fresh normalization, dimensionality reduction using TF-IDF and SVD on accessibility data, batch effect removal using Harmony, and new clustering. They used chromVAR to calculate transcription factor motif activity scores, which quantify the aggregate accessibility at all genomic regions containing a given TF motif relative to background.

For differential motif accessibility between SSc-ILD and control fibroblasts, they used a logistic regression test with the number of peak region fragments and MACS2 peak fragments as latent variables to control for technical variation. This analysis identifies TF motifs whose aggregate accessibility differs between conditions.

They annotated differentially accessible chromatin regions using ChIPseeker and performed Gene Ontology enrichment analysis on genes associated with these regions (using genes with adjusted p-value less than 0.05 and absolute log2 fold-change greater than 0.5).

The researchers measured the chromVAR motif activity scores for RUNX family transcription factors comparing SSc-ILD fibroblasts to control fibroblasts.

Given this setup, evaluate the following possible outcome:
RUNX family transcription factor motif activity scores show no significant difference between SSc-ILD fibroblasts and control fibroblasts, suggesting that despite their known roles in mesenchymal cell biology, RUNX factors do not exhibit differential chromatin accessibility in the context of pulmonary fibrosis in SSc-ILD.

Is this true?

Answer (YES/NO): NO